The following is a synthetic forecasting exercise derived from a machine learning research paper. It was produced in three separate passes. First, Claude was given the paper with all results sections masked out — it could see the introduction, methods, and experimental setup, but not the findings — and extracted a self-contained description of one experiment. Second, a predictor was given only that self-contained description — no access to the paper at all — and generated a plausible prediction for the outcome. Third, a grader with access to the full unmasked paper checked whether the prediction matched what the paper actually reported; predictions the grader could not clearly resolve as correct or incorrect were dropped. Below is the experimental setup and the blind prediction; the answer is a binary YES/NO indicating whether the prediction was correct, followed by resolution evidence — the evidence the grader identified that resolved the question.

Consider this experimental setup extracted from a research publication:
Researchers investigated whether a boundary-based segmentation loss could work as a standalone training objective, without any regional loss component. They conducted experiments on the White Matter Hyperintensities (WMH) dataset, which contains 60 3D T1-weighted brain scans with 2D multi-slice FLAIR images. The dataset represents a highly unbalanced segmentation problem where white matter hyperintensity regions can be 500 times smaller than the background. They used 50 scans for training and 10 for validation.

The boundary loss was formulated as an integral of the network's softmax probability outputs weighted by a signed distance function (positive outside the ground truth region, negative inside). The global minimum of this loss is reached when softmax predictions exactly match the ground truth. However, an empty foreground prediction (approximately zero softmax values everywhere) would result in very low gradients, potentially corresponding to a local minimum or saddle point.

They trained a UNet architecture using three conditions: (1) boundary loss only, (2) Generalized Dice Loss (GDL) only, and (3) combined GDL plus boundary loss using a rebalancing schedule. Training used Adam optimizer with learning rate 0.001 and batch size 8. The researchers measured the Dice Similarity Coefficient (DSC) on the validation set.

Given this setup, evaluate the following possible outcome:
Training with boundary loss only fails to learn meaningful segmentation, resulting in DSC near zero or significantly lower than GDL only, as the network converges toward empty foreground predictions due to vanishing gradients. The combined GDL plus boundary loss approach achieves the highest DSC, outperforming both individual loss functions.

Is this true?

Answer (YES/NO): YES